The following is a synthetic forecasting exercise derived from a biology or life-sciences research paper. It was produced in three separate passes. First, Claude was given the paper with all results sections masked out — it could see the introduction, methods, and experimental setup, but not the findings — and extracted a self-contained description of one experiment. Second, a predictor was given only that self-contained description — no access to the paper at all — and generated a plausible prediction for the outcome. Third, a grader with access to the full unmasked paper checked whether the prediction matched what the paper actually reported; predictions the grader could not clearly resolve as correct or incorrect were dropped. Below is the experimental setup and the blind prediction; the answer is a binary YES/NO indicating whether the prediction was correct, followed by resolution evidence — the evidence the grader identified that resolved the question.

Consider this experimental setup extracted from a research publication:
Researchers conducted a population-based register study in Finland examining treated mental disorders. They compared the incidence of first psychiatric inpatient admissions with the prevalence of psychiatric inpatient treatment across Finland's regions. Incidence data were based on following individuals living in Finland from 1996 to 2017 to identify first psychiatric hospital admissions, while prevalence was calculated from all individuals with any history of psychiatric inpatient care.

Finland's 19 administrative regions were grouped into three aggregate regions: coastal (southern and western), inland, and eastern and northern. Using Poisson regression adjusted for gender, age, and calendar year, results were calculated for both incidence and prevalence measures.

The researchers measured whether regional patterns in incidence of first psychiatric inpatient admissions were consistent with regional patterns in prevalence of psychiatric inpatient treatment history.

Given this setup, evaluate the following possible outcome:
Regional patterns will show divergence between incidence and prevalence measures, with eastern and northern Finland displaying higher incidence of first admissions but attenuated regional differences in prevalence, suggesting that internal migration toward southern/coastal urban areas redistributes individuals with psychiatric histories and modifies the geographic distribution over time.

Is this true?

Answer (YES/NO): NO